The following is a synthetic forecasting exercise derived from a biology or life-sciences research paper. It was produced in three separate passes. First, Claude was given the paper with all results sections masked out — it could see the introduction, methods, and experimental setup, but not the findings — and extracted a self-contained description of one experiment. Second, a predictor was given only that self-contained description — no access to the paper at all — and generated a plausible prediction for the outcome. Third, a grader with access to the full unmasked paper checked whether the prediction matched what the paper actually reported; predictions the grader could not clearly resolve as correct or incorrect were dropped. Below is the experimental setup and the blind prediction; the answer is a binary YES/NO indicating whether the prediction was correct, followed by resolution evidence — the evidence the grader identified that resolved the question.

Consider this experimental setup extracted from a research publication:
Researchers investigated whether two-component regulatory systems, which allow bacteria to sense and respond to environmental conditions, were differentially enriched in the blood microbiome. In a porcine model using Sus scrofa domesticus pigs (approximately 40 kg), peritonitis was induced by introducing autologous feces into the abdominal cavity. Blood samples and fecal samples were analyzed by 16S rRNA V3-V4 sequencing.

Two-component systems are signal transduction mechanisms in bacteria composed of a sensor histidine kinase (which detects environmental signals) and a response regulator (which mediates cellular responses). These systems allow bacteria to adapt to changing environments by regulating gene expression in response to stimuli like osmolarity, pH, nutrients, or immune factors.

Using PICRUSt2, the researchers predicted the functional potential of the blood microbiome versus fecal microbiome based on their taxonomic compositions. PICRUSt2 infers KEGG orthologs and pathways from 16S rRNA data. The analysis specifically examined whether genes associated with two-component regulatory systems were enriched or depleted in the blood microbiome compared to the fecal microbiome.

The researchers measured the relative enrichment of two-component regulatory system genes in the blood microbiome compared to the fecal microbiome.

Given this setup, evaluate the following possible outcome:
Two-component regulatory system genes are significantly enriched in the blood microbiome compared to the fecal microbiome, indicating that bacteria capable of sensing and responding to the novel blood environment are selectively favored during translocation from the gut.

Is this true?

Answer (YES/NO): YES